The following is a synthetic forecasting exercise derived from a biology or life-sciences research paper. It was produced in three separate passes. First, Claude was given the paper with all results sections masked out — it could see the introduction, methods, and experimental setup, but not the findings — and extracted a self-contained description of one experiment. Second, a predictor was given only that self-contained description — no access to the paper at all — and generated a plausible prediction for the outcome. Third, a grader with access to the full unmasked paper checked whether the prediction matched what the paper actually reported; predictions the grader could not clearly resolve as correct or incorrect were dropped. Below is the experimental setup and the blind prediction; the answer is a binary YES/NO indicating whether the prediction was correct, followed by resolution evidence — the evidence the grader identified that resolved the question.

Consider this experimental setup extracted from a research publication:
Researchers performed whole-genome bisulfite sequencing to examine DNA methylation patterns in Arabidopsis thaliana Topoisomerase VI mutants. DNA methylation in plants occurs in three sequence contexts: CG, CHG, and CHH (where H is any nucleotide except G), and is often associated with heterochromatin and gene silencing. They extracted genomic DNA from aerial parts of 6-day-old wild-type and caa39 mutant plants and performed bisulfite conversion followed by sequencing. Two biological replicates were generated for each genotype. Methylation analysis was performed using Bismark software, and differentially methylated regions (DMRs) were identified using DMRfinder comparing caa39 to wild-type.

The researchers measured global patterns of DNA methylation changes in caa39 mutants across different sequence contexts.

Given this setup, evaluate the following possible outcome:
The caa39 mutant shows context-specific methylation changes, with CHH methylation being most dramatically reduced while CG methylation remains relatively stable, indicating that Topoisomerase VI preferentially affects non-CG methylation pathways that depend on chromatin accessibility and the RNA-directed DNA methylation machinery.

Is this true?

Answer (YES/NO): NO